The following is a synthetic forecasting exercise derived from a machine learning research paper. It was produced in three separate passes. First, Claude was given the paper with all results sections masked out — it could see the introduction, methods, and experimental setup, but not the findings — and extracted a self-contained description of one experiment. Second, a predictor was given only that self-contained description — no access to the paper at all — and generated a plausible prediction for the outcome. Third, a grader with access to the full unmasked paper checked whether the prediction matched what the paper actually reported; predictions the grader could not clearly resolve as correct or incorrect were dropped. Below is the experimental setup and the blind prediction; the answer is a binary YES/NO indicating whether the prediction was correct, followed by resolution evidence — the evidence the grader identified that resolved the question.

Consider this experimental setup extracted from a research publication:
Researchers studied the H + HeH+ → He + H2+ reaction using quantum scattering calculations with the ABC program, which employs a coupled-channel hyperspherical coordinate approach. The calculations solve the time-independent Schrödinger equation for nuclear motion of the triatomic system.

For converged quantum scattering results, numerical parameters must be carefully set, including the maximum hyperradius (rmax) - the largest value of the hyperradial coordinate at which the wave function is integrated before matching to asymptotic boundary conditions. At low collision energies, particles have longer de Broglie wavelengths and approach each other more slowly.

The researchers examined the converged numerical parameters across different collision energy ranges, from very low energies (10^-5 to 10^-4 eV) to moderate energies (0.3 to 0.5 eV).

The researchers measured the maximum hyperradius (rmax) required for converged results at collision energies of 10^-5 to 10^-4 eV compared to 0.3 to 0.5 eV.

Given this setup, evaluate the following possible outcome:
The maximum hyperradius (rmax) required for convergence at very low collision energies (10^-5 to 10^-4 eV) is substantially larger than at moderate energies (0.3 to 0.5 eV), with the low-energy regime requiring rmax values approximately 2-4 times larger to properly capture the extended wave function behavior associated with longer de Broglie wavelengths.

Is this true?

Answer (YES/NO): NO